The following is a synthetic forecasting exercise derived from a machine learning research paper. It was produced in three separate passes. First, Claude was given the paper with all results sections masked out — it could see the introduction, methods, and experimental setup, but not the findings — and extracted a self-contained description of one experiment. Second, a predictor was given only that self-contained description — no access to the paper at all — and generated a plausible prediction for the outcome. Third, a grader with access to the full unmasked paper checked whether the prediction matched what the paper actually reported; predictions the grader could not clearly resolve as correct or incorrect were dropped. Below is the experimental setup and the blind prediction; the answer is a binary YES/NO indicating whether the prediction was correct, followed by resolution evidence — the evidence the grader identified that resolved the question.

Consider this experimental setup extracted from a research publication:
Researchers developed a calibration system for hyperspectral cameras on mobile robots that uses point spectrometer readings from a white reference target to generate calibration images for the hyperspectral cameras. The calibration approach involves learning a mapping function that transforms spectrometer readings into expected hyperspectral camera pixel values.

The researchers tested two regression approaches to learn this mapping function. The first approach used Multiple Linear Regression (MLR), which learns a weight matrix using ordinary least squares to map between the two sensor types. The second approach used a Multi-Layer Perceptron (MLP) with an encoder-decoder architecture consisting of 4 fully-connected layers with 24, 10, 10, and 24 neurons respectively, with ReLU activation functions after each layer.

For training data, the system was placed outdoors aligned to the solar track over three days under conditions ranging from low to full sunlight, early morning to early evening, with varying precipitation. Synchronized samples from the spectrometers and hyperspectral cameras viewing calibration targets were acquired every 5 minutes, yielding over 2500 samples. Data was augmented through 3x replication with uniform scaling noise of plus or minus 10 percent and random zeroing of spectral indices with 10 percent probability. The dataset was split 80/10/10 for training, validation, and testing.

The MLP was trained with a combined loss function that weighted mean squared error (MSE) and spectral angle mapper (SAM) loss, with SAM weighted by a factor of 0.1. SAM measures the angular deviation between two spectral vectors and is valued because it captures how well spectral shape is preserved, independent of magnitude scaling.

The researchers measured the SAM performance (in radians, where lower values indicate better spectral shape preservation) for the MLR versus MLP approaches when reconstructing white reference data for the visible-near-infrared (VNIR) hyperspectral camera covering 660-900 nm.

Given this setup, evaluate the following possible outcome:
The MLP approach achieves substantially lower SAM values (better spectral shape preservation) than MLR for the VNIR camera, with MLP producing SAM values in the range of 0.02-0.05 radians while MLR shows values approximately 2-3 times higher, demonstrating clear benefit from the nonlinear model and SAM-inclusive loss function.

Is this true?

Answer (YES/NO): NO